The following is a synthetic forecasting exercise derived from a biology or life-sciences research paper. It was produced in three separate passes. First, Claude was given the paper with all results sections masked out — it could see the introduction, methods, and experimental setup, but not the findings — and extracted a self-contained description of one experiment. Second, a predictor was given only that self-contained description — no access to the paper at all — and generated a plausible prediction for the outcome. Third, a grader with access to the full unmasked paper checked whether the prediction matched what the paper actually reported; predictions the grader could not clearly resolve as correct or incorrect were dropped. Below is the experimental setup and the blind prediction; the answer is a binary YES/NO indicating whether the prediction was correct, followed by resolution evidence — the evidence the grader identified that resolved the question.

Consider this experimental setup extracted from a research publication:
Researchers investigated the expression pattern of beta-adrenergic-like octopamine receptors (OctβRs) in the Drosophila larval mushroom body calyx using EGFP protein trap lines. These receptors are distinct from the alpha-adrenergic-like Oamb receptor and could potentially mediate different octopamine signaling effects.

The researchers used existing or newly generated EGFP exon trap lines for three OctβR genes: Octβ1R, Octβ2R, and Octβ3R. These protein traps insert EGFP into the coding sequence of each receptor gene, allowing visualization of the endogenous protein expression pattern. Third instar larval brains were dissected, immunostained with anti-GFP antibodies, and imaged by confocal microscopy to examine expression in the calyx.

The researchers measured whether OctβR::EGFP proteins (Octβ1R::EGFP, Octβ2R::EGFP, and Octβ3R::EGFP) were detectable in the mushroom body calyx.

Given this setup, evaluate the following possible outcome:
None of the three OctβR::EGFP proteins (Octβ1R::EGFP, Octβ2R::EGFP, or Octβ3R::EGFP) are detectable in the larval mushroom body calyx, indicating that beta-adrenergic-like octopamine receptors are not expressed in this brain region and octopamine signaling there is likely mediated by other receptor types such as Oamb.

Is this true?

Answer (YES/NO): YES